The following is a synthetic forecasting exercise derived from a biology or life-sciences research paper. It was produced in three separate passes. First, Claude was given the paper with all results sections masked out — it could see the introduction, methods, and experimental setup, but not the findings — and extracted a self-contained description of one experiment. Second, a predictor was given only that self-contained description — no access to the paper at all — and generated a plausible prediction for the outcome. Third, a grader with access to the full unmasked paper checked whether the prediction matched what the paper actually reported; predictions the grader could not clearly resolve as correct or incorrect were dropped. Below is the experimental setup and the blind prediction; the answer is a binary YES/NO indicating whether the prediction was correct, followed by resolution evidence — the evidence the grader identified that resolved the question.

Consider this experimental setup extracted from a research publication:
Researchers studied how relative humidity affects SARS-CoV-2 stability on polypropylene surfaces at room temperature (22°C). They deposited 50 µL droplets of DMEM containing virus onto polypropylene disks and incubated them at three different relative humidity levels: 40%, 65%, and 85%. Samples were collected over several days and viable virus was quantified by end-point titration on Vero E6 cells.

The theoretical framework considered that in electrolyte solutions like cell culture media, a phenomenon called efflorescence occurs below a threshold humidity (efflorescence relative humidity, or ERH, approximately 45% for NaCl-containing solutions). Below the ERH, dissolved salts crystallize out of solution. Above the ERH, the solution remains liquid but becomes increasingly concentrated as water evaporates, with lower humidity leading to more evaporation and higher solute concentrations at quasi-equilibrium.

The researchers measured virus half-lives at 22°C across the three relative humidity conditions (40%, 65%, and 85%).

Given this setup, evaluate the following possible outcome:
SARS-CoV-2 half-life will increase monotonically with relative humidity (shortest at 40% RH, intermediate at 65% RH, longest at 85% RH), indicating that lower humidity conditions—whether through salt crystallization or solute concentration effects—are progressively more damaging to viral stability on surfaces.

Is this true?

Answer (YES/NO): NO